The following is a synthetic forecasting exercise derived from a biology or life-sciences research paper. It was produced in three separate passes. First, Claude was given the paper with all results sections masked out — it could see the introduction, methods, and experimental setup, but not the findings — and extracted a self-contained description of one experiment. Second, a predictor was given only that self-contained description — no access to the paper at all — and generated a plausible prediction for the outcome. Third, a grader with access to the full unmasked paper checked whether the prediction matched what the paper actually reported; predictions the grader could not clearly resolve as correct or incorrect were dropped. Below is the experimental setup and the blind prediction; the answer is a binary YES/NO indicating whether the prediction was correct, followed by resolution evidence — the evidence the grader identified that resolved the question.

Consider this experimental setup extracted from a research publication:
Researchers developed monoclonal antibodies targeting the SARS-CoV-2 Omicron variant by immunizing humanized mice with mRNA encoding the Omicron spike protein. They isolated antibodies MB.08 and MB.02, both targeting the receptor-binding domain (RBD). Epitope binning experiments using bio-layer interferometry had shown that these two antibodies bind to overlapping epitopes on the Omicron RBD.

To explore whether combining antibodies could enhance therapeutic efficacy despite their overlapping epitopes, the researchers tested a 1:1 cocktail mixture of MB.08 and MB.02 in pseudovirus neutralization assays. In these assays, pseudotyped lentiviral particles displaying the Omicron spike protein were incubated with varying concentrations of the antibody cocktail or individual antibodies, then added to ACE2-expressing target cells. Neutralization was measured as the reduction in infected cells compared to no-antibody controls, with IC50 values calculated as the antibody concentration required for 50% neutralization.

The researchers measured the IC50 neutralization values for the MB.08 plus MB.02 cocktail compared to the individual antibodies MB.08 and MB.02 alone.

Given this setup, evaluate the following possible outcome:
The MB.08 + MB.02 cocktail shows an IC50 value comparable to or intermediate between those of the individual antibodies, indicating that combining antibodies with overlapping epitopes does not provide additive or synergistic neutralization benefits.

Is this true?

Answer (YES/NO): NO